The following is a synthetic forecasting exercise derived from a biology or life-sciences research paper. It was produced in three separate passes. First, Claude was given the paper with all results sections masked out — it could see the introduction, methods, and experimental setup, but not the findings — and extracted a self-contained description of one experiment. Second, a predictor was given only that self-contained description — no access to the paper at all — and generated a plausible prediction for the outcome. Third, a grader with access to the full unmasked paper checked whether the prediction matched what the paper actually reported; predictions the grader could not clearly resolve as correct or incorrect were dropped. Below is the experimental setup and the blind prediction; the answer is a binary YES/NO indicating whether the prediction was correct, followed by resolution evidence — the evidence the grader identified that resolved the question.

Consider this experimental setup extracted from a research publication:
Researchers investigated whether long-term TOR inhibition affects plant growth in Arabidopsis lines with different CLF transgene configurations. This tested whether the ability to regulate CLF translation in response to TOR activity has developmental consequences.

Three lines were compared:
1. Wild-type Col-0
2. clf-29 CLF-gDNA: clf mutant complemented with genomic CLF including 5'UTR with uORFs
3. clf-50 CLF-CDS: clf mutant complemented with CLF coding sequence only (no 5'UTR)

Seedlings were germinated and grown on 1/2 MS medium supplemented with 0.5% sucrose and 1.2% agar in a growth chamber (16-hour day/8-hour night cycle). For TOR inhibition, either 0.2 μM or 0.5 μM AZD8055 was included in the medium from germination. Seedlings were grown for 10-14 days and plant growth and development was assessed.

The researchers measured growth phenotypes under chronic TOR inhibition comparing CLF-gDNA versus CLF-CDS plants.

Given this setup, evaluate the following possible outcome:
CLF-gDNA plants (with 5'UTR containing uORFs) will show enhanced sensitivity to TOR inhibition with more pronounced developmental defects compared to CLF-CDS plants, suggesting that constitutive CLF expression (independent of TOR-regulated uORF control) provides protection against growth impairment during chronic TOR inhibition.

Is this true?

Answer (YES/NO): YES